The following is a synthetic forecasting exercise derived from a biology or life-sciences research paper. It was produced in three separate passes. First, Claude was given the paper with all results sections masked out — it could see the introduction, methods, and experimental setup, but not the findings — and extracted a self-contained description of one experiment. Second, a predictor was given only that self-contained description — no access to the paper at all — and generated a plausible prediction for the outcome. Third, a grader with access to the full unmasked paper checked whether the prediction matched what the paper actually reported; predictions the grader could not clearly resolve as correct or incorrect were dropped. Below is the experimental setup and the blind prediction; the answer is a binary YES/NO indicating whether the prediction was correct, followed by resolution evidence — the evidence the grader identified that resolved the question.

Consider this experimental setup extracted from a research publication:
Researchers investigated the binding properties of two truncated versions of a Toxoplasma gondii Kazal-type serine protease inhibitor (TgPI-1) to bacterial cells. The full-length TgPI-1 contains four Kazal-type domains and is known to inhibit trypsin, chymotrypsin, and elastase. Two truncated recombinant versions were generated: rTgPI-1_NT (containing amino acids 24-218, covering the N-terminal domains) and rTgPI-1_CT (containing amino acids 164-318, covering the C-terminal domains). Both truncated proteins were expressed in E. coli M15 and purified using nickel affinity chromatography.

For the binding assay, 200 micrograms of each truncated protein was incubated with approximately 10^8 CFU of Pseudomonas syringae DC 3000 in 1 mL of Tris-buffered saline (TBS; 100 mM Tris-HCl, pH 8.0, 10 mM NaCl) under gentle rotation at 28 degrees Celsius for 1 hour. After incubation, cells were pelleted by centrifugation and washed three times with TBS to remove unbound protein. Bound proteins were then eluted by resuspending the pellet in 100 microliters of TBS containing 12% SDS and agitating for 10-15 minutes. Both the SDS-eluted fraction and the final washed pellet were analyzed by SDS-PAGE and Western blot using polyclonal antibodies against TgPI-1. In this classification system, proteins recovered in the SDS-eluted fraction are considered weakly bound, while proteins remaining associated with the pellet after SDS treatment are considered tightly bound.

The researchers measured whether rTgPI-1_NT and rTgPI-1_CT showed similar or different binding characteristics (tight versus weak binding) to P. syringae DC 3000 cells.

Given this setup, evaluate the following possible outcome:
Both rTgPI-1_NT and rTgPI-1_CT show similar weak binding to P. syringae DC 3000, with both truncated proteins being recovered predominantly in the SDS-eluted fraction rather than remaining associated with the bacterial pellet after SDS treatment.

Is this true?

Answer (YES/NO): NO